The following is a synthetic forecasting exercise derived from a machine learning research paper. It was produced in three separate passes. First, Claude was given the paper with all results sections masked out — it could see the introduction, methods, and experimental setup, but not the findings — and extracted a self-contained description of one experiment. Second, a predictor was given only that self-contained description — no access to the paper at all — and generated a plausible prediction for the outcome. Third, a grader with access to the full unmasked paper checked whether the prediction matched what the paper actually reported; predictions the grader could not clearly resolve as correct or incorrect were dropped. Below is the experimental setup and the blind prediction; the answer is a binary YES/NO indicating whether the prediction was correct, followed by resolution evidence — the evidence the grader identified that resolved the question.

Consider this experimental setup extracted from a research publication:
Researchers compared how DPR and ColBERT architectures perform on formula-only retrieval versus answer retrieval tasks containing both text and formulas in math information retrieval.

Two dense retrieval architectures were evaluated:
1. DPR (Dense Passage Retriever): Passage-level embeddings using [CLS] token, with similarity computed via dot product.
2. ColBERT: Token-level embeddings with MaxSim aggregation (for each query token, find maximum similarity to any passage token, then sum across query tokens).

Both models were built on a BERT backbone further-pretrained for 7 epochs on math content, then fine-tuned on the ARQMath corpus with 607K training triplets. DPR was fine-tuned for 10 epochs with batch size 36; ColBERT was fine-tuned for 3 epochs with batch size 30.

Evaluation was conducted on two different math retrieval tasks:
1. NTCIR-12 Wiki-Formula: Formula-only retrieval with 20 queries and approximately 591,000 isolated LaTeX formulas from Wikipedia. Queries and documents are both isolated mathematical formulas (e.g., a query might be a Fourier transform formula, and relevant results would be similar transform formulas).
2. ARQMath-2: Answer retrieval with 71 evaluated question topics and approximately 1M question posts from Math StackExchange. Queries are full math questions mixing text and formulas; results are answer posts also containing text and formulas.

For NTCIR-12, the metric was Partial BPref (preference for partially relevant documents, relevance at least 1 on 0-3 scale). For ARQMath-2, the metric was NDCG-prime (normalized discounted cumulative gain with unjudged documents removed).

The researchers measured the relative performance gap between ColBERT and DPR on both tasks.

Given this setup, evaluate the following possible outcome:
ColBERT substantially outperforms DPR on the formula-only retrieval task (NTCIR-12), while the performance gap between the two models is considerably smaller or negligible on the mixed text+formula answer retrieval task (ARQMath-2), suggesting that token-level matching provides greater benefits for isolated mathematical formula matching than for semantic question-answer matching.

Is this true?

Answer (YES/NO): NO